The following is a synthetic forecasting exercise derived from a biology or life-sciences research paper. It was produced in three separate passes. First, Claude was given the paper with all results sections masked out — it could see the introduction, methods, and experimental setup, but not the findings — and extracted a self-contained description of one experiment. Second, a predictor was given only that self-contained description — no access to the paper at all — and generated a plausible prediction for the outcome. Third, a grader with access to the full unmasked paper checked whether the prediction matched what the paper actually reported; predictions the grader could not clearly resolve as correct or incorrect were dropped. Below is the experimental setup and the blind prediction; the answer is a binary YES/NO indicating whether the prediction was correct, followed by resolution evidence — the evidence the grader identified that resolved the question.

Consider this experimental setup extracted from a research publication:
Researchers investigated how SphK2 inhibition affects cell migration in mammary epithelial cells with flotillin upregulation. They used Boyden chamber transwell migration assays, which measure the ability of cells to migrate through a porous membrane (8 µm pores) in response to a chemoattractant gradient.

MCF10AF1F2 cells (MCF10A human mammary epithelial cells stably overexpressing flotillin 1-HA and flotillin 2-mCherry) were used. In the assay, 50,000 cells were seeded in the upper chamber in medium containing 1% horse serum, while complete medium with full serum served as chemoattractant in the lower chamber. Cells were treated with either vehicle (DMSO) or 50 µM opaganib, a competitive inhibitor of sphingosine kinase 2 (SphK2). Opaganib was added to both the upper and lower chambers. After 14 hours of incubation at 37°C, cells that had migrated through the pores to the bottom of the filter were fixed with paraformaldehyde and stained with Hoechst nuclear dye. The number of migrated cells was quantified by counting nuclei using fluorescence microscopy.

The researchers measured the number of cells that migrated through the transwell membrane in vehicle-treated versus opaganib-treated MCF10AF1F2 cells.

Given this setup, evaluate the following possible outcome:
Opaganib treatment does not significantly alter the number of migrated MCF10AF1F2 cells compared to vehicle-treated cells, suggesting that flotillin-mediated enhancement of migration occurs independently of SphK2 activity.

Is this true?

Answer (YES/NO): NO